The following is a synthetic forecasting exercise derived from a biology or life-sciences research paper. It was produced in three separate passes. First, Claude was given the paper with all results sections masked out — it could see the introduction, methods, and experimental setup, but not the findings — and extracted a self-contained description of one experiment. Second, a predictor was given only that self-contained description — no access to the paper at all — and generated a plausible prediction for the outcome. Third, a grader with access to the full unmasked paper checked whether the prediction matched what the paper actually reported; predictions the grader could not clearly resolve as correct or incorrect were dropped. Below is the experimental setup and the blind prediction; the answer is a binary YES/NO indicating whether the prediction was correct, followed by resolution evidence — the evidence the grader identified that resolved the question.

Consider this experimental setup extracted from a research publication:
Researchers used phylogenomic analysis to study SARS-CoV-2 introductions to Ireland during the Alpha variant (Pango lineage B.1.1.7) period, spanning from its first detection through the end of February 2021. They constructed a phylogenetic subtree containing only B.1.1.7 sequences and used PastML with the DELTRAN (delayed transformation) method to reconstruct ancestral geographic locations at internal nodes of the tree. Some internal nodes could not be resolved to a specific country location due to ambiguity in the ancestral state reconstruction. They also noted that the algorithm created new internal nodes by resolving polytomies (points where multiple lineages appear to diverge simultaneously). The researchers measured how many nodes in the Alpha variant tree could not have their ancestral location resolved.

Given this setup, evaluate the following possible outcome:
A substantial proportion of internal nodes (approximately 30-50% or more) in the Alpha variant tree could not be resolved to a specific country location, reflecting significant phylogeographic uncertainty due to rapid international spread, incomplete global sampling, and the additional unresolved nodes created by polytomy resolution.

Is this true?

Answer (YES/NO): NO